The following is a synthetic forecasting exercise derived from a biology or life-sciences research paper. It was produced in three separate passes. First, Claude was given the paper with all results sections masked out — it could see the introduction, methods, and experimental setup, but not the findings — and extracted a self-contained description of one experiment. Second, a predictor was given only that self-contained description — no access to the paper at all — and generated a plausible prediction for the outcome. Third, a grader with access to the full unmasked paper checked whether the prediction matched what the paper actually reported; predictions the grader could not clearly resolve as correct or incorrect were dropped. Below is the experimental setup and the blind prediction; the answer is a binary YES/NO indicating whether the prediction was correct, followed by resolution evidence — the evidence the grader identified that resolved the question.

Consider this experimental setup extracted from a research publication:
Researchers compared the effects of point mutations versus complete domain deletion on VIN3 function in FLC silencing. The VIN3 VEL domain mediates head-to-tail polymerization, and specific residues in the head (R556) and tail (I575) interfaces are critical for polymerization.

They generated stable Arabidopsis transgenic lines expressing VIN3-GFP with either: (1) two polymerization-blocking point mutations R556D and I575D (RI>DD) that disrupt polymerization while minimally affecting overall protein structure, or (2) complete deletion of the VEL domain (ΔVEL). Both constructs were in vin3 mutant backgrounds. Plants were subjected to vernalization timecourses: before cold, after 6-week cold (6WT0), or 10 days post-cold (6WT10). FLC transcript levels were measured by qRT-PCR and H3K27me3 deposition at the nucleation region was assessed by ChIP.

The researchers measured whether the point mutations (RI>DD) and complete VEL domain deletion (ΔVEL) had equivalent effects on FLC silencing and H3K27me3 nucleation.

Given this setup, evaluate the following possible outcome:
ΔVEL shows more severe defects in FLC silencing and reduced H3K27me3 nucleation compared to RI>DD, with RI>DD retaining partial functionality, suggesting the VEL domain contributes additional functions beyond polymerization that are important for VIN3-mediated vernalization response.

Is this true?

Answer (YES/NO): NO